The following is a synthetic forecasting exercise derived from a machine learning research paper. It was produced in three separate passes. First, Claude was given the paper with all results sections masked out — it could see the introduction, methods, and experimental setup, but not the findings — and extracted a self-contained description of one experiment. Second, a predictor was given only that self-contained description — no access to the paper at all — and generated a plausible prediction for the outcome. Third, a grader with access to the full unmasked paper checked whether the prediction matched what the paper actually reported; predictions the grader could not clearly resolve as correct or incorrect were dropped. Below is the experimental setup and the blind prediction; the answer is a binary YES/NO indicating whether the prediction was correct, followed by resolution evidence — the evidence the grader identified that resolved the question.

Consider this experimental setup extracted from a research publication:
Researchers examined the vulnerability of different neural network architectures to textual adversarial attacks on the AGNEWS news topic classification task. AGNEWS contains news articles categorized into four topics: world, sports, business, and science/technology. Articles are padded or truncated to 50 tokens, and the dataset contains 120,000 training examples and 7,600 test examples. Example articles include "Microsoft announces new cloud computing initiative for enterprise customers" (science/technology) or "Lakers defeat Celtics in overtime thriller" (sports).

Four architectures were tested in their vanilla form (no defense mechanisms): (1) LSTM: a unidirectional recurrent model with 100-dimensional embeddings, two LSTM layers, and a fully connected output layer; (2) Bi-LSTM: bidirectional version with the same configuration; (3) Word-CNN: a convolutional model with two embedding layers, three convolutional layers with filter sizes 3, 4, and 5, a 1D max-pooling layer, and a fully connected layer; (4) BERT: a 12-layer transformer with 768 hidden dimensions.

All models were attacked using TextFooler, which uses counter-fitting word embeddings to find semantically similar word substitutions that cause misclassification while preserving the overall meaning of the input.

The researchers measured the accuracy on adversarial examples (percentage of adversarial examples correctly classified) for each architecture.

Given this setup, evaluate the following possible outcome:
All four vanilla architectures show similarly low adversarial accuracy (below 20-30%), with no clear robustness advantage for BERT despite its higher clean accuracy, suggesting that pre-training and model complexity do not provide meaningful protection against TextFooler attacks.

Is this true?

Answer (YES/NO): NO